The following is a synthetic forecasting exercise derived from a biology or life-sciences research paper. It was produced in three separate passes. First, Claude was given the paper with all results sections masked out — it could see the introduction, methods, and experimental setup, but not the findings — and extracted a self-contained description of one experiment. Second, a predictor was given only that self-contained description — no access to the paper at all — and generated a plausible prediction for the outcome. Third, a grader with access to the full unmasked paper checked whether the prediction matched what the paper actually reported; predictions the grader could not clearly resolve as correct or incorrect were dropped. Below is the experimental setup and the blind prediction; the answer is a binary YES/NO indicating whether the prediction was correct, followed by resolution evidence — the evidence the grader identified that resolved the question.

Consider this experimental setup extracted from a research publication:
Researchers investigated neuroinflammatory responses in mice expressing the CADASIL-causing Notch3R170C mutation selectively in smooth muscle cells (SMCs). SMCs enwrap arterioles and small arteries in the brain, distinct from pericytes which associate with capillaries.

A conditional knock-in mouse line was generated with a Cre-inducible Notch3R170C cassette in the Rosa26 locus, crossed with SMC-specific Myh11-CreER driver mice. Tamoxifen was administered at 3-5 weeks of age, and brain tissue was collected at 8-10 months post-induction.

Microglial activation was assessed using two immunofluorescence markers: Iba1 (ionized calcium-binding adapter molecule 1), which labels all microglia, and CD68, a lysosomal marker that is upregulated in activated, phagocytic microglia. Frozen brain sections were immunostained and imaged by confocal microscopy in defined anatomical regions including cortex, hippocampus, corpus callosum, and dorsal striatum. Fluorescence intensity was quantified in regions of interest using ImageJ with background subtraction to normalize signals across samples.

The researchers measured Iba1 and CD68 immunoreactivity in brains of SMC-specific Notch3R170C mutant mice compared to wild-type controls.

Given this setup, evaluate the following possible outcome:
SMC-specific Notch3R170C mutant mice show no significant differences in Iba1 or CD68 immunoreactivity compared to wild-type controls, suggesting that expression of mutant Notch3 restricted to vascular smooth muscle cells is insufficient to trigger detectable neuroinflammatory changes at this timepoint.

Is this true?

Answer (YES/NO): NO